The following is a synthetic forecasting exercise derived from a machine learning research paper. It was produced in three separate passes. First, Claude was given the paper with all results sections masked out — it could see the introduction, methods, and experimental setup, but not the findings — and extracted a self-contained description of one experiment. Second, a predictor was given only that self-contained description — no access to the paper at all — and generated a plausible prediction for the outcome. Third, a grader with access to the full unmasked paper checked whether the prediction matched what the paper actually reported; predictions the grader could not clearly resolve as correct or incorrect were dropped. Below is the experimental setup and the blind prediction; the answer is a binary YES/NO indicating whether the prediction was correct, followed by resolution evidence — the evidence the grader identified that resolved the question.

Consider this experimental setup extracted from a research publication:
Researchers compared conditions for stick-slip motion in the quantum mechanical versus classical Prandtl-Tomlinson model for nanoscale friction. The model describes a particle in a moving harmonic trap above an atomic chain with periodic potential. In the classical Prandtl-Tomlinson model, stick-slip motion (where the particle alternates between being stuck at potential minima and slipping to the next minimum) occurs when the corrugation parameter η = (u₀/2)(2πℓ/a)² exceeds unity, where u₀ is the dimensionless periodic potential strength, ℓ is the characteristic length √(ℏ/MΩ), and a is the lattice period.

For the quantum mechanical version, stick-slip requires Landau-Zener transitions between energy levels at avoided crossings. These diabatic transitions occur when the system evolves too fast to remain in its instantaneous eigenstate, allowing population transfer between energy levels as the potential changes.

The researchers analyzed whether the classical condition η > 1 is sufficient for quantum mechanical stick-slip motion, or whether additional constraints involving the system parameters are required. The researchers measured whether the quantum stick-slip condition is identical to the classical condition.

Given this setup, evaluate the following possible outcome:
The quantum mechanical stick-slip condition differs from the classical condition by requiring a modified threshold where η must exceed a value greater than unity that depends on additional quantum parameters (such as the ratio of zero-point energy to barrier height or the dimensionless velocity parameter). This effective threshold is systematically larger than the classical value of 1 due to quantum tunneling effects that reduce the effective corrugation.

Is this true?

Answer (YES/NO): NO